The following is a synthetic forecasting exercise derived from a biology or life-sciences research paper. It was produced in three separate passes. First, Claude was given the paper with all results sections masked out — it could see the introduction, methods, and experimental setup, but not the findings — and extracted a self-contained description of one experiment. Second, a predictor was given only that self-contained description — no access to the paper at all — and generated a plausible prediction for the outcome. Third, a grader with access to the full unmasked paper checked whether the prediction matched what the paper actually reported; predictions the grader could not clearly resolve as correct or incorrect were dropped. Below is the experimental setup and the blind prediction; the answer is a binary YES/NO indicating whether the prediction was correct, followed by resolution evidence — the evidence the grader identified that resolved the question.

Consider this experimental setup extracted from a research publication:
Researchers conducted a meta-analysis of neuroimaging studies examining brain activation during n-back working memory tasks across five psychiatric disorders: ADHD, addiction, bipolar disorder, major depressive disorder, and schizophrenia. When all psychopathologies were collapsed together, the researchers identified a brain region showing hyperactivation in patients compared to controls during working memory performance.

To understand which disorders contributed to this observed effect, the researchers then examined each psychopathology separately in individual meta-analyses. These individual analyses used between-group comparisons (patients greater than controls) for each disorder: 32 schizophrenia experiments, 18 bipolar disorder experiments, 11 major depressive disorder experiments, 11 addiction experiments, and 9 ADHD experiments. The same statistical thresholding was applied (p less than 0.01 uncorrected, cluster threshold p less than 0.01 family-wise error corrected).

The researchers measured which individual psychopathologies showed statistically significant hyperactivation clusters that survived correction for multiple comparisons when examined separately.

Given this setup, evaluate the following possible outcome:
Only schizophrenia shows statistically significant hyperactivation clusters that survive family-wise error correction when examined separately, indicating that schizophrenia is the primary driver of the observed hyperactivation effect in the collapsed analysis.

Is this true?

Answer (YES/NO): NO